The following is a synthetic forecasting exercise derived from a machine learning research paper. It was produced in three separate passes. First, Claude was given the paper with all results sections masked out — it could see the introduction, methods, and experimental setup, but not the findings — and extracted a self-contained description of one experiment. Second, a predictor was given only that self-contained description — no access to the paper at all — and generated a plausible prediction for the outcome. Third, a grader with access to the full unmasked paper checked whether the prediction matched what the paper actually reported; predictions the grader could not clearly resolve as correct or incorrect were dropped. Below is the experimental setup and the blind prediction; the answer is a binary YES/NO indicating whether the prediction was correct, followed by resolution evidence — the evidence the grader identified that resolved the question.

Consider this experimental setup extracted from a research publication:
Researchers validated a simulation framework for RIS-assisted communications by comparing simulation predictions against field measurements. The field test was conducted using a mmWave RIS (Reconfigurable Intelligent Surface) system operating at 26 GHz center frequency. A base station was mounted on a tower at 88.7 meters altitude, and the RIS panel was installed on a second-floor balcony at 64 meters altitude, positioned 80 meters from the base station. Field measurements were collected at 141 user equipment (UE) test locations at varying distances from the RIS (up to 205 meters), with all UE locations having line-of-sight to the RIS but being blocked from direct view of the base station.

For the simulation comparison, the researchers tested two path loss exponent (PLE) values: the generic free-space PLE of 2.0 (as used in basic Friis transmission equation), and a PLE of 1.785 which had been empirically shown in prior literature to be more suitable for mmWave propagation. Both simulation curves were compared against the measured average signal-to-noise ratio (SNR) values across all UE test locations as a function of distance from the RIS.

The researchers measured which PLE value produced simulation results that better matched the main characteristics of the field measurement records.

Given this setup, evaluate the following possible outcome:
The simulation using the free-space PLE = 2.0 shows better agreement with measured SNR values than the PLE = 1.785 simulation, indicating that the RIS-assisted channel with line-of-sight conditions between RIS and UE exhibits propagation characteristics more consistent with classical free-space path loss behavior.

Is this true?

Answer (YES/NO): NO